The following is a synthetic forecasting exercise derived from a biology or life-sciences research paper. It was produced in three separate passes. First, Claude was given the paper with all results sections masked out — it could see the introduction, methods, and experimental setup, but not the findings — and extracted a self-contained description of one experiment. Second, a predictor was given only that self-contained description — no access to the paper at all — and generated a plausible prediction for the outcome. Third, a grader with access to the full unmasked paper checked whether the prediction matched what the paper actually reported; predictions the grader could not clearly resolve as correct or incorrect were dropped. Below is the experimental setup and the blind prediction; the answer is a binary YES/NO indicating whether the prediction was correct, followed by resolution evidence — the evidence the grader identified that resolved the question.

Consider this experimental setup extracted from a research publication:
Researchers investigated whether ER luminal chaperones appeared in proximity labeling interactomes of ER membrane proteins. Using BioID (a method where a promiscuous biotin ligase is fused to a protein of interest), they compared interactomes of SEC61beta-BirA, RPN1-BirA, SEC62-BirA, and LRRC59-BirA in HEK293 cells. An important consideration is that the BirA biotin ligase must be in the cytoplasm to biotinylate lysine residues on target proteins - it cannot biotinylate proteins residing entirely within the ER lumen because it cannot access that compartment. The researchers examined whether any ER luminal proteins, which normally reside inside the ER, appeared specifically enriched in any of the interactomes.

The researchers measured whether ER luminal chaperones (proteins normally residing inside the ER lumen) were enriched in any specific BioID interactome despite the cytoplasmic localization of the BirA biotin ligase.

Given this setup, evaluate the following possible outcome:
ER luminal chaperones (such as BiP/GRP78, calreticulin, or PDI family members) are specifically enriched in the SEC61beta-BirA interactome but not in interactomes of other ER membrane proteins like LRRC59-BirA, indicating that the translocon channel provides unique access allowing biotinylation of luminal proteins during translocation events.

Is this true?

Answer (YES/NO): NO